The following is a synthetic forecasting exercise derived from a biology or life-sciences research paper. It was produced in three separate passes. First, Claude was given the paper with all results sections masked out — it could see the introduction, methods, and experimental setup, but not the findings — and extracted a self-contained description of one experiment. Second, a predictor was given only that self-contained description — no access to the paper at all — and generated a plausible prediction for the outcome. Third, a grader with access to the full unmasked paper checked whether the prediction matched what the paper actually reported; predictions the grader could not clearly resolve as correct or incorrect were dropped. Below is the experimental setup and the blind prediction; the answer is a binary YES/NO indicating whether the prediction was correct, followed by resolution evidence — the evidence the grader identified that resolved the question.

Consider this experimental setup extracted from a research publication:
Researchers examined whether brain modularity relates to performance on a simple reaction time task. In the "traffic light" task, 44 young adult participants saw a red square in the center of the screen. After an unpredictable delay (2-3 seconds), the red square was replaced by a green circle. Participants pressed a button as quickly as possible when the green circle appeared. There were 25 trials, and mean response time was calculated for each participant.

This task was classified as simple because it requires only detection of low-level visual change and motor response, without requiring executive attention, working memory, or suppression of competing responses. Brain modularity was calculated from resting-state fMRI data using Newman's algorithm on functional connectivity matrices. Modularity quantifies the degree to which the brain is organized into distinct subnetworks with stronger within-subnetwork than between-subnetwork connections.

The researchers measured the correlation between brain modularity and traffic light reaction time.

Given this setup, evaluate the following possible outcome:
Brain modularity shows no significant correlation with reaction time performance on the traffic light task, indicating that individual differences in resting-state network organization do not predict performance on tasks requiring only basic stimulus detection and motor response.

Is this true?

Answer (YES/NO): NO